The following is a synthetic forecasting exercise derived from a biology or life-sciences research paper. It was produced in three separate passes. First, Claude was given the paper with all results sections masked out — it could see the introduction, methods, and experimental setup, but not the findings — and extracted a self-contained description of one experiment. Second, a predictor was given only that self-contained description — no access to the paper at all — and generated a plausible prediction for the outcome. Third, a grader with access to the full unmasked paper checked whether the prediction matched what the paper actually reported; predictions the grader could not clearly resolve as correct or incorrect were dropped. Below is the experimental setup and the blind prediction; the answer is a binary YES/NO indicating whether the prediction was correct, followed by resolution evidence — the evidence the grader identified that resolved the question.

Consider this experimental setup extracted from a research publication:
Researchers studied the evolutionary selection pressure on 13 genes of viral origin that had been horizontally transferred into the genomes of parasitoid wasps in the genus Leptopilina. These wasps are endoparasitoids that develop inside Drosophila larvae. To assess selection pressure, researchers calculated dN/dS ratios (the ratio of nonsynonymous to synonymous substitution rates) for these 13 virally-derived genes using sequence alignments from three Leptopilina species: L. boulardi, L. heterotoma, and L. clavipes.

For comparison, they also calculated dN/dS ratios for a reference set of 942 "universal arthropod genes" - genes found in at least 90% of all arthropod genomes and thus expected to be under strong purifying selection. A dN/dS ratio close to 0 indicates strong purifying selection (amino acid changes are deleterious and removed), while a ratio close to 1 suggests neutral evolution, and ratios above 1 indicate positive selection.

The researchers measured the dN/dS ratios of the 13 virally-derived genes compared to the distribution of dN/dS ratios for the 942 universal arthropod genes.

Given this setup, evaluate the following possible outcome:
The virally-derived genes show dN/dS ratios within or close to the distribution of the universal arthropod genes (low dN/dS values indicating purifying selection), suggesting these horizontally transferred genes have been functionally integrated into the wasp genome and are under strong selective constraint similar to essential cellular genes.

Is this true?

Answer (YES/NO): YES